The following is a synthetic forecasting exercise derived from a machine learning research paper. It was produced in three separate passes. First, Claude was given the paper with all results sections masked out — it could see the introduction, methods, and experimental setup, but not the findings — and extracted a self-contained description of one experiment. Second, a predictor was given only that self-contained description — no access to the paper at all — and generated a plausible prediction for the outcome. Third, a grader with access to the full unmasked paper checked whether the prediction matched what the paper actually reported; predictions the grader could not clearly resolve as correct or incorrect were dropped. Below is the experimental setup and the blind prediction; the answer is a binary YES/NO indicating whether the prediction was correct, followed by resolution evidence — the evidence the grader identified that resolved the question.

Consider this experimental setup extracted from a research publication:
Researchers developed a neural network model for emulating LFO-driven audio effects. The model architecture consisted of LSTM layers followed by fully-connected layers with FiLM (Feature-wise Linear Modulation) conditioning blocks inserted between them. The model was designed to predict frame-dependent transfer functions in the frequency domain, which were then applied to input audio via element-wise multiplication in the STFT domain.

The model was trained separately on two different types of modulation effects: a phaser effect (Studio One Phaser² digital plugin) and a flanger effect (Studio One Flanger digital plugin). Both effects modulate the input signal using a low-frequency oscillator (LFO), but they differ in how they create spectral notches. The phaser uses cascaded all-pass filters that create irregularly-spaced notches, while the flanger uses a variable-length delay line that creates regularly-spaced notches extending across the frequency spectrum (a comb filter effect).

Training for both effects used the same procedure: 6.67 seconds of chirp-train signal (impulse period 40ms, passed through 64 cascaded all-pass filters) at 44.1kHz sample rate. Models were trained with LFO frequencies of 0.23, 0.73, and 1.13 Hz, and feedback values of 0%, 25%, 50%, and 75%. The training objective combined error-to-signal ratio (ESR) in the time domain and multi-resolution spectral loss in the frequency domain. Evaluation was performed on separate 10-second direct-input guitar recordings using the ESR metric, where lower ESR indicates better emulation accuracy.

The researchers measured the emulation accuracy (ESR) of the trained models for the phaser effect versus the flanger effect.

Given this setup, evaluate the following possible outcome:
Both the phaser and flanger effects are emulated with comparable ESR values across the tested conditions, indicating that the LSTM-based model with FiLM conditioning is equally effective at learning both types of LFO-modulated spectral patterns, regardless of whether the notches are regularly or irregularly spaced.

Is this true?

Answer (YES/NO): NO